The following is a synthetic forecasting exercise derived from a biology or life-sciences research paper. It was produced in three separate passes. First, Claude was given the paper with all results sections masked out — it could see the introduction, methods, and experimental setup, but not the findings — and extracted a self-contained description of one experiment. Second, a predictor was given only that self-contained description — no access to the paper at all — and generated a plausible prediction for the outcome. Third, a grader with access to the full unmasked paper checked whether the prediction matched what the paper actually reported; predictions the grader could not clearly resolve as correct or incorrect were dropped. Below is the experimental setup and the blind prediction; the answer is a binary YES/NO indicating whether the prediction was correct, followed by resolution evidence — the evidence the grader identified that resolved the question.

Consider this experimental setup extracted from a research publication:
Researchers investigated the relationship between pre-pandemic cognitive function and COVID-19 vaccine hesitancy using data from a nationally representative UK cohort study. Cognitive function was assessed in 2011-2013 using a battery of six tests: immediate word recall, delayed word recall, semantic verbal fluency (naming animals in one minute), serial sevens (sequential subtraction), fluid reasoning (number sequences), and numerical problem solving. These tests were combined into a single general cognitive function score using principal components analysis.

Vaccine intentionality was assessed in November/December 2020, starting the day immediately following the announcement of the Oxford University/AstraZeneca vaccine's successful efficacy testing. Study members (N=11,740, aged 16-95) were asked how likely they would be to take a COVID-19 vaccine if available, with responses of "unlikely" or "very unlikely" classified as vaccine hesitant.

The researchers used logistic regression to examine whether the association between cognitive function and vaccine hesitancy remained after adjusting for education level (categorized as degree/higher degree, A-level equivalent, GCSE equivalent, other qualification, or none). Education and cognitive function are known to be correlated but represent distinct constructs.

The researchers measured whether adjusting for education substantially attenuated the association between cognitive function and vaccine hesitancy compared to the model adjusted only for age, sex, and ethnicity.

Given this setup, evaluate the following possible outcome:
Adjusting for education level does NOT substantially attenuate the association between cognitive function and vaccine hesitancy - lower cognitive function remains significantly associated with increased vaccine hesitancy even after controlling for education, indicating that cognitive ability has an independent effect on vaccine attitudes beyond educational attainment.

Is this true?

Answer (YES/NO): YES